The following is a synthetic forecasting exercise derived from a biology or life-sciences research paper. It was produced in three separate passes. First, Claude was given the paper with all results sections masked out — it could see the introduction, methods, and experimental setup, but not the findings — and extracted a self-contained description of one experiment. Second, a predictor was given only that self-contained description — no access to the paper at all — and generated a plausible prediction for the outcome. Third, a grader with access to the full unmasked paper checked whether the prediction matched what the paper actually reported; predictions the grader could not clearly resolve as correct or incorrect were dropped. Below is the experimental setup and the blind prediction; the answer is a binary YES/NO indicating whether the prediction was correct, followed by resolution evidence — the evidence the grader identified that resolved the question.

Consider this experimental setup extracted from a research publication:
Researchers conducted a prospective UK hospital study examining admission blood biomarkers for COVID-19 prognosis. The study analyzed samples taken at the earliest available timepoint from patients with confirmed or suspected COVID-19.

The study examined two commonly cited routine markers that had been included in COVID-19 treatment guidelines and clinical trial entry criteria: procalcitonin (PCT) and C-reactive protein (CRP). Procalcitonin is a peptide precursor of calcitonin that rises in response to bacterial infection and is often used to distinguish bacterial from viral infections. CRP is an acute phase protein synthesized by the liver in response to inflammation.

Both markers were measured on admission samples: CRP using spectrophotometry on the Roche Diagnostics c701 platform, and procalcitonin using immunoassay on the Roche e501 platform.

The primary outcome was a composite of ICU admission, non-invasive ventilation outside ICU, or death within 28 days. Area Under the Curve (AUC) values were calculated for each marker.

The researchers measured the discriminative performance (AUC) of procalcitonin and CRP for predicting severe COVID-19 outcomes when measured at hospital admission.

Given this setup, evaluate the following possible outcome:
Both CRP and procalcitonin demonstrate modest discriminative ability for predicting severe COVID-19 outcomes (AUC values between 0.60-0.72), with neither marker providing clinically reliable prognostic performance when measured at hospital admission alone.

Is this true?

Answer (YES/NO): NO